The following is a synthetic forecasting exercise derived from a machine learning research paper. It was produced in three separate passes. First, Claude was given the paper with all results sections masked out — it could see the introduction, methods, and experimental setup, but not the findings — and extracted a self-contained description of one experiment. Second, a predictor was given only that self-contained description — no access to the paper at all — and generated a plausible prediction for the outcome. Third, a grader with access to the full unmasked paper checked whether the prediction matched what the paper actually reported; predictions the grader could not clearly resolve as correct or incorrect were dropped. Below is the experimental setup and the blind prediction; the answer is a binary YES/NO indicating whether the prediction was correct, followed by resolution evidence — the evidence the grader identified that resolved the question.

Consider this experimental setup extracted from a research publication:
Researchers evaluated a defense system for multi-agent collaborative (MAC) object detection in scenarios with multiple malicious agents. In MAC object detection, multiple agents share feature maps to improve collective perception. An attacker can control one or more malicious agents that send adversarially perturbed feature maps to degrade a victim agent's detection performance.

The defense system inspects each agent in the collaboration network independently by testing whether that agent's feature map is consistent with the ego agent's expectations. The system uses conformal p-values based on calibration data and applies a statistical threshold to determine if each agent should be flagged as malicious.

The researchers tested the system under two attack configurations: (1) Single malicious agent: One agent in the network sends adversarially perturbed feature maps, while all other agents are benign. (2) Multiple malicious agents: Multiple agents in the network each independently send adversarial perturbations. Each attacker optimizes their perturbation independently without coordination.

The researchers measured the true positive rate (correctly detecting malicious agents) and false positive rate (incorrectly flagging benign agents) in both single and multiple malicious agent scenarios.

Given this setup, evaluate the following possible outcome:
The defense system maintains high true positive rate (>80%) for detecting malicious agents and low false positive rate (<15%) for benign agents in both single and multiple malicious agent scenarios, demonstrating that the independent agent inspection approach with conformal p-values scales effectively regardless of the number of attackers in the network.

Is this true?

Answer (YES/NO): NO